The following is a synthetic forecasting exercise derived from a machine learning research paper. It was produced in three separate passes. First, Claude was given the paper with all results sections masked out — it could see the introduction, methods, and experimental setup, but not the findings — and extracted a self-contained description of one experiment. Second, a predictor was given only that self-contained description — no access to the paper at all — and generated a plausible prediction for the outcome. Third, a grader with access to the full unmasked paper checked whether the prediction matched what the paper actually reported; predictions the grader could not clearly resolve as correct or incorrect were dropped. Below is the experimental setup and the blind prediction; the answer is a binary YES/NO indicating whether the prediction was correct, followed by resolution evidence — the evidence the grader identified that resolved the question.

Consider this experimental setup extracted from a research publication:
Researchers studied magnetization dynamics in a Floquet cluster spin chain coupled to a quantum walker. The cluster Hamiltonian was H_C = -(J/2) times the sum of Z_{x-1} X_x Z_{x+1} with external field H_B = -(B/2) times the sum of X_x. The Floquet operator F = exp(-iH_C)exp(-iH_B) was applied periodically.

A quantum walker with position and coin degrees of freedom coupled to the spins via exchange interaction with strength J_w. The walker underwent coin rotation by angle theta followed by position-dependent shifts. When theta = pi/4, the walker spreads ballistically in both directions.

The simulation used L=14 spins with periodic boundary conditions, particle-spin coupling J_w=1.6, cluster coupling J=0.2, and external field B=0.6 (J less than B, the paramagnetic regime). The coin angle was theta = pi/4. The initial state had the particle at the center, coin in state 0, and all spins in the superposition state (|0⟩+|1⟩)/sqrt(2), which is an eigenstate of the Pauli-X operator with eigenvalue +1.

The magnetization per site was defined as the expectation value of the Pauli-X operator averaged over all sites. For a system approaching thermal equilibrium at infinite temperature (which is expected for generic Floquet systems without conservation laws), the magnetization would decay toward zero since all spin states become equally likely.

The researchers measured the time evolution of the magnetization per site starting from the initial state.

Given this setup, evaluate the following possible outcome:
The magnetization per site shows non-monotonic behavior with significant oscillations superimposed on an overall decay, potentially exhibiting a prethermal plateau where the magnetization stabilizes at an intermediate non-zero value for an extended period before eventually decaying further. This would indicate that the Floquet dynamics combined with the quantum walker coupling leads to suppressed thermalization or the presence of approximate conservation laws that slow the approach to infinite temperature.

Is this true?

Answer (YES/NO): NO